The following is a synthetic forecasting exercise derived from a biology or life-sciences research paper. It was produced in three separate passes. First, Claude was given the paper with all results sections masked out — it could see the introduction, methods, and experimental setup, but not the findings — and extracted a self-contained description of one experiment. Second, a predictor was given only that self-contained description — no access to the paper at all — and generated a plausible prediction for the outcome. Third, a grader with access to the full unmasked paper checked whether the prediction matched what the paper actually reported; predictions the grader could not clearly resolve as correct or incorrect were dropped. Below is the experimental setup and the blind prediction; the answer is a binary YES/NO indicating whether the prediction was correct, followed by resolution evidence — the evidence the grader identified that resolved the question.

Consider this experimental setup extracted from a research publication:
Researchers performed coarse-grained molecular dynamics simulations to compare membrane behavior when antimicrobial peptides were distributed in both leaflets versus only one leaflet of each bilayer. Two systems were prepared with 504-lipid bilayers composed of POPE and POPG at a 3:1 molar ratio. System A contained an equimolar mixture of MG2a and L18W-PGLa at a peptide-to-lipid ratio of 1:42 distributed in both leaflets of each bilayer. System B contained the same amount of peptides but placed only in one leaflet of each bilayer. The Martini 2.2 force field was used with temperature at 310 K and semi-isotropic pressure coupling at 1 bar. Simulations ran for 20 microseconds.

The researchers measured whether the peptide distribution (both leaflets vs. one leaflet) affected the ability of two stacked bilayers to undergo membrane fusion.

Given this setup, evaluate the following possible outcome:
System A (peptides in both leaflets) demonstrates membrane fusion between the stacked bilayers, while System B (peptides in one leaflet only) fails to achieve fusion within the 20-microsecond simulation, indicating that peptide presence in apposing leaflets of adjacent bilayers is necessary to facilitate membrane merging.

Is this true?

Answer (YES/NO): NO